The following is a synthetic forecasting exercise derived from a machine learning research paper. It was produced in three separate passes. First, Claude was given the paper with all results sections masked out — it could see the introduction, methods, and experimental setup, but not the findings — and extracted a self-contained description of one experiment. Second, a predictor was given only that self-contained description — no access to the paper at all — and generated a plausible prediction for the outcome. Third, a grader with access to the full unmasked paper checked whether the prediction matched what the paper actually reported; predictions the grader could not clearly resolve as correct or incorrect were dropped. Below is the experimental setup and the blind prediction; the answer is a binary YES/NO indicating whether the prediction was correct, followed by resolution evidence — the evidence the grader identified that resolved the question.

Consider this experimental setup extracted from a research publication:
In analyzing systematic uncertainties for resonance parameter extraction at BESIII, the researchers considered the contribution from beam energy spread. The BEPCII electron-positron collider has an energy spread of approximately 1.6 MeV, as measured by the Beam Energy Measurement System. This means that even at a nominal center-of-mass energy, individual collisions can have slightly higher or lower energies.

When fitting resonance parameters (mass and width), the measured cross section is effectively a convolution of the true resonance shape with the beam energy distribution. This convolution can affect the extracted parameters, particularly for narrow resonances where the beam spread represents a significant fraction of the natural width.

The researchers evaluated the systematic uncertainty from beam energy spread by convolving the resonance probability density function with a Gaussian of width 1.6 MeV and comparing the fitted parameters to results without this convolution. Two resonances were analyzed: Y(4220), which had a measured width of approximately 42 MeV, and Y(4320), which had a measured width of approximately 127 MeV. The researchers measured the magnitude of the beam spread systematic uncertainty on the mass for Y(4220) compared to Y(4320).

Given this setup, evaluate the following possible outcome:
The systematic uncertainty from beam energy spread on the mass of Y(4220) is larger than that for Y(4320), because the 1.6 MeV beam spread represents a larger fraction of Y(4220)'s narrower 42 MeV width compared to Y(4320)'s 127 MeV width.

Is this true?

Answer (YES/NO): NO